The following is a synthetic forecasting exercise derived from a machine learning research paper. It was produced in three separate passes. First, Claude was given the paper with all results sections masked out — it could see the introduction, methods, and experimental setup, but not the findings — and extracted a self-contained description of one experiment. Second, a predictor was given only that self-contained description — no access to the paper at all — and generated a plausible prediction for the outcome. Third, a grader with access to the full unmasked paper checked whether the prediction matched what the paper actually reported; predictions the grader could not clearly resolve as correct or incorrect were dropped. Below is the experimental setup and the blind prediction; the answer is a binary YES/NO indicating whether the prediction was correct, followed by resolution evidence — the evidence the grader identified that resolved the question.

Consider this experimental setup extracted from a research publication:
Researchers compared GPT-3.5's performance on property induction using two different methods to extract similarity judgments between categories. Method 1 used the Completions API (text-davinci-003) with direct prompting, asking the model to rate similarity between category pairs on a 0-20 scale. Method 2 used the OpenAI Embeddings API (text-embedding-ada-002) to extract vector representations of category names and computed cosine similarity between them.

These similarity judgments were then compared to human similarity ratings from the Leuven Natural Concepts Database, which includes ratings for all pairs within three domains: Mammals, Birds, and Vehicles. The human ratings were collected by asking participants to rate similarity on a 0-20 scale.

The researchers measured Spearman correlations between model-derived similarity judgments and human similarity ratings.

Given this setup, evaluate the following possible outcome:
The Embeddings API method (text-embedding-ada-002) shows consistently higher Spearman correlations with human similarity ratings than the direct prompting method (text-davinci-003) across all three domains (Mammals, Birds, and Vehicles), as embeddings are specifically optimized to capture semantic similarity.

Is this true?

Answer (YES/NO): NO